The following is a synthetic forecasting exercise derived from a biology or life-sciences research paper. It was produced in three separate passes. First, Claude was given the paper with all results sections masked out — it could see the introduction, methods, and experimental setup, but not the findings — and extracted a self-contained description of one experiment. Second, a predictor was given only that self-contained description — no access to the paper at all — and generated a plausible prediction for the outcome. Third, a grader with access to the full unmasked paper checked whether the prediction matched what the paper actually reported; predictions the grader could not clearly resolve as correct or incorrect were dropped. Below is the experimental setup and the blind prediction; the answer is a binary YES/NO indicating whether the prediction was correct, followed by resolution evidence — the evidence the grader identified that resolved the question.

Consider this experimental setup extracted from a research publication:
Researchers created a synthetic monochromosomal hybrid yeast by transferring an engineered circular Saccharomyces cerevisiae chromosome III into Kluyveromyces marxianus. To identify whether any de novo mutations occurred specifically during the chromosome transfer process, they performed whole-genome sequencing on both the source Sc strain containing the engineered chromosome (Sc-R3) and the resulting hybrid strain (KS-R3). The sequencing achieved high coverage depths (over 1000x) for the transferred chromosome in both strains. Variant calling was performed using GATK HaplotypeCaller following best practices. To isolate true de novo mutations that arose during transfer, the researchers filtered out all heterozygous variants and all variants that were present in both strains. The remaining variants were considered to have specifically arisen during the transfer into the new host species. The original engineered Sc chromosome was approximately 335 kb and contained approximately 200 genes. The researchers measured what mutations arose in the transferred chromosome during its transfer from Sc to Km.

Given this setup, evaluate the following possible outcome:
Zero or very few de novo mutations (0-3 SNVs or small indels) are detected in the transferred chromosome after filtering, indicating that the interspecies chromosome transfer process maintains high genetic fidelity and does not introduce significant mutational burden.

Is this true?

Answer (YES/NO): NO